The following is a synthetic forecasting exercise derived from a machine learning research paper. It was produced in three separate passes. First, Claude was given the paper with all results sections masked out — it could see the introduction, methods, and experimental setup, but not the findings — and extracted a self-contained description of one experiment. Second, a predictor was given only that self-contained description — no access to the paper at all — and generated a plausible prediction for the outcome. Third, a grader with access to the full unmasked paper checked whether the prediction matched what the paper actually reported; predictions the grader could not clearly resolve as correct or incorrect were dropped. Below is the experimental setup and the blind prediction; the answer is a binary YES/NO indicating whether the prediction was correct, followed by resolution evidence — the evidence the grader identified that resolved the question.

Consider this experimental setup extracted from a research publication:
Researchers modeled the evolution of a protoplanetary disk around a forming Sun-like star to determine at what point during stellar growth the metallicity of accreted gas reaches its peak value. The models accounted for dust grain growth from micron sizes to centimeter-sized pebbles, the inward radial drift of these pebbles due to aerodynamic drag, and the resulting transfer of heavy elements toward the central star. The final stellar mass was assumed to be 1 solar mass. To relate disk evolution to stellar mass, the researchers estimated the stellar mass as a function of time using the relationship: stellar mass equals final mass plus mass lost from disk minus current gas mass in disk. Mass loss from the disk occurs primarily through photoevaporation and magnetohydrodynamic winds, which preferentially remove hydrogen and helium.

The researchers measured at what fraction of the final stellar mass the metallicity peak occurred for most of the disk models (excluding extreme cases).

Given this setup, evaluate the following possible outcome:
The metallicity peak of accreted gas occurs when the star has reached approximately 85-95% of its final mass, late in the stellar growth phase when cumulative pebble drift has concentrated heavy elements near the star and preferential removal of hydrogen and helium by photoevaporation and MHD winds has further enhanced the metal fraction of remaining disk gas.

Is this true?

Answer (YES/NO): NO